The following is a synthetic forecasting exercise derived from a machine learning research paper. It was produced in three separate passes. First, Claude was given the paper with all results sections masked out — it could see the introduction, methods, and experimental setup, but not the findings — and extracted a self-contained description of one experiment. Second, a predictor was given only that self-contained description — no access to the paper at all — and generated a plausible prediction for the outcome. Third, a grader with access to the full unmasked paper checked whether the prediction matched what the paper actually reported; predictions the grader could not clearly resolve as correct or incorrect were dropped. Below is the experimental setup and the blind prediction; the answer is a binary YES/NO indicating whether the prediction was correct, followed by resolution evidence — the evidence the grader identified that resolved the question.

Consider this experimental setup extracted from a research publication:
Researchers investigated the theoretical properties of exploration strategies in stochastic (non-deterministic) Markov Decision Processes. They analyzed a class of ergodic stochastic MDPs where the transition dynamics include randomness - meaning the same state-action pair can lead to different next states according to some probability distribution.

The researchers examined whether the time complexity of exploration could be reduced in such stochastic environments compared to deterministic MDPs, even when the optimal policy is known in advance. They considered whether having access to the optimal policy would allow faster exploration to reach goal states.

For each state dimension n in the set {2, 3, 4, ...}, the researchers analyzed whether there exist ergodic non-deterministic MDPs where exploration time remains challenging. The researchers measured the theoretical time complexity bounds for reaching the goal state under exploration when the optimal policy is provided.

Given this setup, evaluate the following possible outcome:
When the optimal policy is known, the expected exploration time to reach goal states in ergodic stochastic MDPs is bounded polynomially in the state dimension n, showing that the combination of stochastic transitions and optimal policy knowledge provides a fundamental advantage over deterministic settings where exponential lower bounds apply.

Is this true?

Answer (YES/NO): NO